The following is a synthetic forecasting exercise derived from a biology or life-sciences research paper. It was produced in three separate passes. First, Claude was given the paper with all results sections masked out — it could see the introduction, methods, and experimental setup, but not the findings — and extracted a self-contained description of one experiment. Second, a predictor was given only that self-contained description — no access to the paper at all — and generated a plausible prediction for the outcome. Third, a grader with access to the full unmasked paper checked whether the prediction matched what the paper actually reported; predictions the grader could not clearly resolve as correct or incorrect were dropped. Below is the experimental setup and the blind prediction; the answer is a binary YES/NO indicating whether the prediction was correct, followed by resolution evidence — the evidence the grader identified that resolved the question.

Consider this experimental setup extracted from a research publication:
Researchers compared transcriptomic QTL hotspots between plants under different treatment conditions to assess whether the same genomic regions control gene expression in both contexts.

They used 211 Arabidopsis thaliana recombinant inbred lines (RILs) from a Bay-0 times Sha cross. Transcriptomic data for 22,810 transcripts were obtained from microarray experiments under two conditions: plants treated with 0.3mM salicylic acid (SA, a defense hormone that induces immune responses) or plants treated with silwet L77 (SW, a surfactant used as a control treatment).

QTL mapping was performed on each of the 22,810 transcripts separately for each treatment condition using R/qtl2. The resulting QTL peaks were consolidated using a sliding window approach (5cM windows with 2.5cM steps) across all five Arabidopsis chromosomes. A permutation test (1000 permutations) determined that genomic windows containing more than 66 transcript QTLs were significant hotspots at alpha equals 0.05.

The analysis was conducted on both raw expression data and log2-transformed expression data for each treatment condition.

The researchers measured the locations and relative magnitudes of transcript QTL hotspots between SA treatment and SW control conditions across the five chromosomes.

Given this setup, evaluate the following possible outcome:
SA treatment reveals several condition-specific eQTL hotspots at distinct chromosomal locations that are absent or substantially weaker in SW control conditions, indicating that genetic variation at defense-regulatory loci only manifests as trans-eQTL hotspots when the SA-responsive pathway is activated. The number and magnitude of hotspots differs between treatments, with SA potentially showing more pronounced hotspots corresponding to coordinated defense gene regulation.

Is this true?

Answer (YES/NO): NO